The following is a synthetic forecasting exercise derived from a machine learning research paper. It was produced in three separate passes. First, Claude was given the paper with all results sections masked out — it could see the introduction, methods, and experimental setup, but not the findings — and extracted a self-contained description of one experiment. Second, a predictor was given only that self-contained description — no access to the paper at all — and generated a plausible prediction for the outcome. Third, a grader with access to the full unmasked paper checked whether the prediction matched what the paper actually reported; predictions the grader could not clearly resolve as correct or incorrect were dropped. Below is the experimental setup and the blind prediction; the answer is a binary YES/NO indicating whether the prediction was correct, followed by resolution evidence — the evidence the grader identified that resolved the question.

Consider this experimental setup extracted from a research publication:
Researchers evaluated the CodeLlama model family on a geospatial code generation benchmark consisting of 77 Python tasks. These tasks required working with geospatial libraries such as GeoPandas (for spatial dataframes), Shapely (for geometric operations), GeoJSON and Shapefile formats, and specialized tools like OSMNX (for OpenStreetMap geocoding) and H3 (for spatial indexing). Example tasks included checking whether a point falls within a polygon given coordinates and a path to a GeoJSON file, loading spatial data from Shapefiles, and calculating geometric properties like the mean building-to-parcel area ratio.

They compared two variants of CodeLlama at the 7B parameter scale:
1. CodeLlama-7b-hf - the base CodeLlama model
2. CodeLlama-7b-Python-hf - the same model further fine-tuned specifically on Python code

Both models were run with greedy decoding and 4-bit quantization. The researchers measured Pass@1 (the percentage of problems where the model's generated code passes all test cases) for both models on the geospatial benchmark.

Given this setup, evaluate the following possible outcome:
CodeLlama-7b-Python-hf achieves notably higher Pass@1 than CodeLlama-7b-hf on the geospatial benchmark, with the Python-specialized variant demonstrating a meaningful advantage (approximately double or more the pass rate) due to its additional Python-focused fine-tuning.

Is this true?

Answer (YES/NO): NO